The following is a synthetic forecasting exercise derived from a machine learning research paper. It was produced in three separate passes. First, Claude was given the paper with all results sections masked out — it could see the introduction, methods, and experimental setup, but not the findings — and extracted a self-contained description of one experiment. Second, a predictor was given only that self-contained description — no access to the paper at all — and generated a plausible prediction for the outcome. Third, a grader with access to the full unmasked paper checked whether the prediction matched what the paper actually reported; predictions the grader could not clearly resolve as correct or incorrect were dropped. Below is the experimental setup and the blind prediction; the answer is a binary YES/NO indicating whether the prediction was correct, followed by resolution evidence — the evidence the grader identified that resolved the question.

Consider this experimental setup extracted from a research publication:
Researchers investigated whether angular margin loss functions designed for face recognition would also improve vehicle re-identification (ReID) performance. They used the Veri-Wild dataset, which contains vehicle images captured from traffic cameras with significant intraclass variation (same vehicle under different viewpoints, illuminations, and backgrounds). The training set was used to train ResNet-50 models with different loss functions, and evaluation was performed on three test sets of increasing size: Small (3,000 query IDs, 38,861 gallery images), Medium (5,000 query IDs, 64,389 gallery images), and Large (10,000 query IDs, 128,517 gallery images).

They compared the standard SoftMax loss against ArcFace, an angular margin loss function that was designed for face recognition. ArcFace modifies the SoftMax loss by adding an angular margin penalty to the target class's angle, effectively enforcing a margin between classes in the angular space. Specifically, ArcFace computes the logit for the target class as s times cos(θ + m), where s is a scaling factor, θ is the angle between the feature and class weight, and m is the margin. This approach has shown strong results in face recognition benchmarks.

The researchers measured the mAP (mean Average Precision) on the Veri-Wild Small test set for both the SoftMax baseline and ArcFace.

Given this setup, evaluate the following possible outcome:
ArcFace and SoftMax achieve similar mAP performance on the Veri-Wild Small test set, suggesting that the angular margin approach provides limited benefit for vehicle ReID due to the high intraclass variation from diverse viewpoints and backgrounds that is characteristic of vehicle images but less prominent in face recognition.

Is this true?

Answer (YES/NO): NO